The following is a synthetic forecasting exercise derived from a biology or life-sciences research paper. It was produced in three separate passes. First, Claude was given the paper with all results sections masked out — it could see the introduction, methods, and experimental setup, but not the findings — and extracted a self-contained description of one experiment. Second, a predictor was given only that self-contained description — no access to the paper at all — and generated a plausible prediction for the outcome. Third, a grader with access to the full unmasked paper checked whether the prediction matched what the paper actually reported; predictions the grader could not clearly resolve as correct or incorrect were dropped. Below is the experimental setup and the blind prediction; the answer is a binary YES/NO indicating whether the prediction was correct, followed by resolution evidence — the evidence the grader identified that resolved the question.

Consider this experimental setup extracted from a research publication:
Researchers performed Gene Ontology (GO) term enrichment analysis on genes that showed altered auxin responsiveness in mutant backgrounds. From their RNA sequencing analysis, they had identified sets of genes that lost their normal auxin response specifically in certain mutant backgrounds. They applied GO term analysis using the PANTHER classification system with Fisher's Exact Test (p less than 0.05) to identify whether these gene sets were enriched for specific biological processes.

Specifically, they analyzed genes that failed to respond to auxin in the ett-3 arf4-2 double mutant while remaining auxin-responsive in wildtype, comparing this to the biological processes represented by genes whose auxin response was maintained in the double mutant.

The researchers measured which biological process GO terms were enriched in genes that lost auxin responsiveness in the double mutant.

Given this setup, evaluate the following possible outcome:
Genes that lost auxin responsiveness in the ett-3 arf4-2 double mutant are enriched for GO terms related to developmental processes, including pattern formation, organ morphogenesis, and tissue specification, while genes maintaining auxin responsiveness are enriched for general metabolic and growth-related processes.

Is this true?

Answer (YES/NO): NO